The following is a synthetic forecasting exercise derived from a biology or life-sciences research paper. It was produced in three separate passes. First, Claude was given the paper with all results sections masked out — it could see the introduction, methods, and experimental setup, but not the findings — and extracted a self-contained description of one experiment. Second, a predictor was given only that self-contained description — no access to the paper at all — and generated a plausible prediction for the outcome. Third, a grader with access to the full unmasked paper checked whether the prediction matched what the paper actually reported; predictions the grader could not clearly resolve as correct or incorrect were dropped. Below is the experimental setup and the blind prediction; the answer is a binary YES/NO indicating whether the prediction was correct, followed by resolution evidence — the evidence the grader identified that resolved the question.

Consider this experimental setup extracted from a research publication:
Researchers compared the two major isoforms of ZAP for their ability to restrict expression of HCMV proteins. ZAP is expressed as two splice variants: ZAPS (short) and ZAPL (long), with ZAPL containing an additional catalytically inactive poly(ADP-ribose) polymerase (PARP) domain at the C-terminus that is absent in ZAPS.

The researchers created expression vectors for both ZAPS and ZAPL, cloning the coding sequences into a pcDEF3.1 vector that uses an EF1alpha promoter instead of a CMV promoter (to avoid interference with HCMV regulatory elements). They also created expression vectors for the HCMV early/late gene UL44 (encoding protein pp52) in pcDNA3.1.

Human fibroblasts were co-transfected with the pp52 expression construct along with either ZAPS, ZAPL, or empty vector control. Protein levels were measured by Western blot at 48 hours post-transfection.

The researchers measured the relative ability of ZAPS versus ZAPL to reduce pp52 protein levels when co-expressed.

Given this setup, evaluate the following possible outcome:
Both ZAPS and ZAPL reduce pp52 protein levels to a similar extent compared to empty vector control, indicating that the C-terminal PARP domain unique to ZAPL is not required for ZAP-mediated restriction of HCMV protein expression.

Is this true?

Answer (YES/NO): YES